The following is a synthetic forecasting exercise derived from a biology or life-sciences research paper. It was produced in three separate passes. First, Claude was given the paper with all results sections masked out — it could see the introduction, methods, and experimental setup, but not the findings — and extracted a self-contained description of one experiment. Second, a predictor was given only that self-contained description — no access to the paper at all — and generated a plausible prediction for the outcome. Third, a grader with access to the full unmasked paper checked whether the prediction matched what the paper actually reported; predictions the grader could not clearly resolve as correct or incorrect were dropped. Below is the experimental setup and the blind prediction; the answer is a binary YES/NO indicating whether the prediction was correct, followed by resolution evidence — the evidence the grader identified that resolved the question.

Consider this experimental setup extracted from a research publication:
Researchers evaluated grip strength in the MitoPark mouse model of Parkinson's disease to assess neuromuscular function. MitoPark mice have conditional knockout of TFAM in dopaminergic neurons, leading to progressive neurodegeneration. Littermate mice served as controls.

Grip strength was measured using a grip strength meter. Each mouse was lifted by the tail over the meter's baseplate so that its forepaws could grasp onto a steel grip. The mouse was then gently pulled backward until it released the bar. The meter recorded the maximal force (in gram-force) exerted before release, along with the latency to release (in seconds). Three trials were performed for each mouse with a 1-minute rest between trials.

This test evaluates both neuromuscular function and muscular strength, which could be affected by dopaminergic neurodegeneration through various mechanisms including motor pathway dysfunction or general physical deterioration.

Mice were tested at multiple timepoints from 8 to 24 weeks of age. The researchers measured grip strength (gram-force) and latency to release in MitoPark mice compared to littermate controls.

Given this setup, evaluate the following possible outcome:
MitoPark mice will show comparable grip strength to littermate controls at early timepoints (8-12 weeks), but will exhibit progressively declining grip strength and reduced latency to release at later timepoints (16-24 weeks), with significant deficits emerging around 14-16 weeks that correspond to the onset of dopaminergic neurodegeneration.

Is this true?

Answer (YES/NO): NO